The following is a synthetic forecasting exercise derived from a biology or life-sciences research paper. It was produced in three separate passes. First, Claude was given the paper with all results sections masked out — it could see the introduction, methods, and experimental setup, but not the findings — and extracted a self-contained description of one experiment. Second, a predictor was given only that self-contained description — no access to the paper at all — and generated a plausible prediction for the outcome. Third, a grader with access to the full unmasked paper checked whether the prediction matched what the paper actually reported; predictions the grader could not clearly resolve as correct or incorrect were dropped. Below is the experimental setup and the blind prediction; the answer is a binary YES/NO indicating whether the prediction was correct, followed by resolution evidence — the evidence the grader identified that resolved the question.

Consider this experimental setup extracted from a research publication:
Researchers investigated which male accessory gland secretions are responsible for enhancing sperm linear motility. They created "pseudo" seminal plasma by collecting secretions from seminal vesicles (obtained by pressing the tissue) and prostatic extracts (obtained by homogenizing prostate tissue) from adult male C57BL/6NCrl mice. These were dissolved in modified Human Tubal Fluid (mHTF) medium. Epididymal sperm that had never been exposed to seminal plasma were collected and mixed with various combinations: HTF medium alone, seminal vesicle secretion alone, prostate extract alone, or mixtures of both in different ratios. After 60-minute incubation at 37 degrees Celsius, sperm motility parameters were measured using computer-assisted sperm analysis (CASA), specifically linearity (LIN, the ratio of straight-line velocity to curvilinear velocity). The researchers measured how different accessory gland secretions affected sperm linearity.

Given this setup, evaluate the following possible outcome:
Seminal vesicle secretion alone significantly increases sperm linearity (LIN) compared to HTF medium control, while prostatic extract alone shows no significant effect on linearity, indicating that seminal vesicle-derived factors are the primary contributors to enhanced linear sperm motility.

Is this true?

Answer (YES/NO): YES